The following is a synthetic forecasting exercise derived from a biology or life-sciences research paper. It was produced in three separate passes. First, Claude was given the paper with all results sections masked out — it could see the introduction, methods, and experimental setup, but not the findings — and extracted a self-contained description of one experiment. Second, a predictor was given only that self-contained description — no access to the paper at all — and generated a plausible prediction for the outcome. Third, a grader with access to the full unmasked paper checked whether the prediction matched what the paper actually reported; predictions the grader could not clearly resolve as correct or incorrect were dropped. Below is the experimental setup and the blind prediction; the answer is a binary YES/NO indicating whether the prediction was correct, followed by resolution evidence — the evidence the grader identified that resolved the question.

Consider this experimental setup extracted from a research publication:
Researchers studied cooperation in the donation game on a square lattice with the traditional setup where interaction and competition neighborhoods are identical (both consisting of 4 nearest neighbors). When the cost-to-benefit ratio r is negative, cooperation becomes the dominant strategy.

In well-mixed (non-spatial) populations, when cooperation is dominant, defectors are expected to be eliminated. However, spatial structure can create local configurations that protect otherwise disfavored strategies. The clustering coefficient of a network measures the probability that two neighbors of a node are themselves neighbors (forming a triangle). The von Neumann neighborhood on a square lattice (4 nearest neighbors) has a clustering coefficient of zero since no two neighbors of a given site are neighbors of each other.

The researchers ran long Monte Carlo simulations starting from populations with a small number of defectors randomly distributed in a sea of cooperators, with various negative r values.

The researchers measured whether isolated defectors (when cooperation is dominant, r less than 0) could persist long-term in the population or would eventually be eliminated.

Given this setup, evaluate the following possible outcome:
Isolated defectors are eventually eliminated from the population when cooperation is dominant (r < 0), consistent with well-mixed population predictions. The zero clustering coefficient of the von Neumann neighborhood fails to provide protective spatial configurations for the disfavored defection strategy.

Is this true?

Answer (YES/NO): NO